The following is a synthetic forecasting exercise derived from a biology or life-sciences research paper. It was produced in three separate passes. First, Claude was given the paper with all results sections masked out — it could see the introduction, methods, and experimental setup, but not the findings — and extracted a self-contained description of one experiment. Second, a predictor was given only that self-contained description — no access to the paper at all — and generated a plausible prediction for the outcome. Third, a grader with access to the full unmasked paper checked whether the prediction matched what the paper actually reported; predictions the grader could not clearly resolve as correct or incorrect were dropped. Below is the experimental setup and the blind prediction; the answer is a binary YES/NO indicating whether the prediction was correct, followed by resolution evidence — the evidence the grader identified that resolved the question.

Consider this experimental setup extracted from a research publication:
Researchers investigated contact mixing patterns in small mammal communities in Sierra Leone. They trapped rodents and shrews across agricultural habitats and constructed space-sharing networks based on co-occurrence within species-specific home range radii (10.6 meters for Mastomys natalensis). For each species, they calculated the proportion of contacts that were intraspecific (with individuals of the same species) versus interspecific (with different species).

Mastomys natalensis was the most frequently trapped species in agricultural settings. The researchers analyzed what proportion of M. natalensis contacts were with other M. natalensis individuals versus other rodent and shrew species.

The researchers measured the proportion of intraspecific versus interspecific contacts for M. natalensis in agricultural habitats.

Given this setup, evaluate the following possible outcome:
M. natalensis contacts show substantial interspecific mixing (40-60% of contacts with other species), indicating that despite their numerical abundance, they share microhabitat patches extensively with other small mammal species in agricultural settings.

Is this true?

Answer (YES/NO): YES